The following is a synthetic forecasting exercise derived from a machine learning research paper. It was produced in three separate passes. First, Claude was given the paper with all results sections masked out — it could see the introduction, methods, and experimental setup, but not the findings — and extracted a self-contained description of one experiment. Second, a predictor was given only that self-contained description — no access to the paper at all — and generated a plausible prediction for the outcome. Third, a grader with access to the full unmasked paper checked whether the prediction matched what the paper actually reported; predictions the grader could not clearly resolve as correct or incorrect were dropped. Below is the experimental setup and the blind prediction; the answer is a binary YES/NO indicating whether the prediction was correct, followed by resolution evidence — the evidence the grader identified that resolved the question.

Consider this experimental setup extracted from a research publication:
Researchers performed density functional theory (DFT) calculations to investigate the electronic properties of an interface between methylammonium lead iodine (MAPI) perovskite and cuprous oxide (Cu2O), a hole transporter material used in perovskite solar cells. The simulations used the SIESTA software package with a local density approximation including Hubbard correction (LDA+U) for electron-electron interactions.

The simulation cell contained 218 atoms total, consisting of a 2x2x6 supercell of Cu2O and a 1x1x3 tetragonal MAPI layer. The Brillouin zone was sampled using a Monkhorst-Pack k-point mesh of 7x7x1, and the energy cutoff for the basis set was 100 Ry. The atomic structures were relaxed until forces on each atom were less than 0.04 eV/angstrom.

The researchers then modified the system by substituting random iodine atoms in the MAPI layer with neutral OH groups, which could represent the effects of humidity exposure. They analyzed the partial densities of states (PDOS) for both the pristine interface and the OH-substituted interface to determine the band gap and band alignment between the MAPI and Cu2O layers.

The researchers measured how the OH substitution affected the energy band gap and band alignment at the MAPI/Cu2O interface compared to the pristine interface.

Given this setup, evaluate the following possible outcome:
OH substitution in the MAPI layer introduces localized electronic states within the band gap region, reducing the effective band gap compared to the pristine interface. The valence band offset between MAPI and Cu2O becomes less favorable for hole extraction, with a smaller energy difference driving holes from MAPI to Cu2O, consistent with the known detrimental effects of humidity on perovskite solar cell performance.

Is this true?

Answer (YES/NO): NO